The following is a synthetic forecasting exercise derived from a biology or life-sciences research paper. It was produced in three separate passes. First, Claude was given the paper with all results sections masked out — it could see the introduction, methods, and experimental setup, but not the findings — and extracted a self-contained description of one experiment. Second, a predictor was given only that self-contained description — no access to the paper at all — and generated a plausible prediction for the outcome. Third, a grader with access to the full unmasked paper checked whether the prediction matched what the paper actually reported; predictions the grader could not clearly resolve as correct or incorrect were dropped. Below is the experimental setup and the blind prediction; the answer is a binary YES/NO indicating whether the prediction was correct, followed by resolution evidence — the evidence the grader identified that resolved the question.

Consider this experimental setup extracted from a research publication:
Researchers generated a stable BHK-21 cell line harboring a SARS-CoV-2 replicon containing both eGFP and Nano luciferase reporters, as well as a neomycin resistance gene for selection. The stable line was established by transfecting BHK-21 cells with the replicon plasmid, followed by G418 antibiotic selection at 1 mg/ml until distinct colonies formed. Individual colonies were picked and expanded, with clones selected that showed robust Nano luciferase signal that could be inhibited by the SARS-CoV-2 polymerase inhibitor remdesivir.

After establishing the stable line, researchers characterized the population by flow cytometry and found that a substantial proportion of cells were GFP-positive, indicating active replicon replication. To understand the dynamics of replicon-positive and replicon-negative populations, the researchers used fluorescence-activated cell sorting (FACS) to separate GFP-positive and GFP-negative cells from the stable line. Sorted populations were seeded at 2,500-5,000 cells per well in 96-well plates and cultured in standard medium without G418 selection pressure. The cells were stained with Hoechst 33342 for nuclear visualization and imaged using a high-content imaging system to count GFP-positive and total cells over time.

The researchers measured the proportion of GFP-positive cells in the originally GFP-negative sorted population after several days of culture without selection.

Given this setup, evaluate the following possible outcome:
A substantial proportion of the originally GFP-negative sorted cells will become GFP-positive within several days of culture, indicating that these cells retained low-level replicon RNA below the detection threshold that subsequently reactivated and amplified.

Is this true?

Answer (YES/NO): NO